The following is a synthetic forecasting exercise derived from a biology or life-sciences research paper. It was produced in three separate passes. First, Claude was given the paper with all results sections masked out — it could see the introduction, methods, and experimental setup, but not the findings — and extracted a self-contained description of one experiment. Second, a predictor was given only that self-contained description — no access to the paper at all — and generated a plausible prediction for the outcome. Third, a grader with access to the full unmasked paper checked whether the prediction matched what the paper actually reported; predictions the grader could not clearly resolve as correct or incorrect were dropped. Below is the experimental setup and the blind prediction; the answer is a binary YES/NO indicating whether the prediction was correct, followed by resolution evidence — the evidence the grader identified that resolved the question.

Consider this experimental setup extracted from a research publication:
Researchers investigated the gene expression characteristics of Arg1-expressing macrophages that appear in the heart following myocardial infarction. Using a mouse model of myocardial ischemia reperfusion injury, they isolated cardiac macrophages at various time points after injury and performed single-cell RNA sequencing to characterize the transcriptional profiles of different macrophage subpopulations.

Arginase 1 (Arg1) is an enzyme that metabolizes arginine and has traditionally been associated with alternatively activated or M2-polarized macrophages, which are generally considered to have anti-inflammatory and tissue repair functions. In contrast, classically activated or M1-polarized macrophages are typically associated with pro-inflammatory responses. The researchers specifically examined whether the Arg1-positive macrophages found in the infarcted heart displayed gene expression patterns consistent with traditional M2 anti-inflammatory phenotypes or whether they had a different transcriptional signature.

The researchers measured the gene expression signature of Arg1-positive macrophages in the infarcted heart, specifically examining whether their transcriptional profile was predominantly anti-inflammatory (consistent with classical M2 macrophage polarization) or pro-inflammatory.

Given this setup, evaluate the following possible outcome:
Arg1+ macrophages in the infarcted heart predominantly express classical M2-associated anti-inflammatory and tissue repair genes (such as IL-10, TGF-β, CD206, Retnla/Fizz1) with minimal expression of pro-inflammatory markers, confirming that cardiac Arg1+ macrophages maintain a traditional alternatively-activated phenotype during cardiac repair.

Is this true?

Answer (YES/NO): NO